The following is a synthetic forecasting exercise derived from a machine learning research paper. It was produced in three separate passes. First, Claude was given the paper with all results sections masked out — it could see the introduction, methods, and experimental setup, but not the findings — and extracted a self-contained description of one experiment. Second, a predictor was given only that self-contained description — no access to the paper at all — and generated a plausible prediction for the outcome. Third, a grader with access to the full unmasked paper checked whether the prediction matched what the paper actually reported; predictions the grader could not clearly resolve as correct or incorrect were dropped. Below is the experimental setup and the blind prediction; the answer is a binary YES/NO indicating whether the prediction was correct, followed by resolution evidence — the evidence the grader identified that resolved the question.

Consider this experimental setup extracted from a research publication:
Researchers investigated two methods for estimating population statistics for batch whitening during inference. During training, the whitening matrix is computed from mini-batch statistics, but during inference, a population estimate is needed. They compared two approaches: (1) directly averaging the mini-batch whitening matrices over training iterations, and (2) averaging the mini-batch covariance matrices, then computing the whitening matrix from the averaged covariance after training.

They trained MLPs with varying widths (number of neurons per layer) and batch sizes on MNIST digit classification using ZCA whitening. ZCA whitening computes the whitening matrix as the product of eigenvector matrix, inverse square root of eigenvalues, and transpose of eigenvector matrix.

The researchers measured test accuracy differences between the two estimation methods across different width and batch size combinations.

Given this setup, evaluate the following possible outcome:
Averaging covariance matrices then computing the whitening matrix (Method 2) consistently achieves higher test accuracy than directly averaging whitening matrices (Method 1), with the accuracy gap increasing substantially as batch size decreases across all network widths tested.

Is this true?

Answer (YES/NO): NO